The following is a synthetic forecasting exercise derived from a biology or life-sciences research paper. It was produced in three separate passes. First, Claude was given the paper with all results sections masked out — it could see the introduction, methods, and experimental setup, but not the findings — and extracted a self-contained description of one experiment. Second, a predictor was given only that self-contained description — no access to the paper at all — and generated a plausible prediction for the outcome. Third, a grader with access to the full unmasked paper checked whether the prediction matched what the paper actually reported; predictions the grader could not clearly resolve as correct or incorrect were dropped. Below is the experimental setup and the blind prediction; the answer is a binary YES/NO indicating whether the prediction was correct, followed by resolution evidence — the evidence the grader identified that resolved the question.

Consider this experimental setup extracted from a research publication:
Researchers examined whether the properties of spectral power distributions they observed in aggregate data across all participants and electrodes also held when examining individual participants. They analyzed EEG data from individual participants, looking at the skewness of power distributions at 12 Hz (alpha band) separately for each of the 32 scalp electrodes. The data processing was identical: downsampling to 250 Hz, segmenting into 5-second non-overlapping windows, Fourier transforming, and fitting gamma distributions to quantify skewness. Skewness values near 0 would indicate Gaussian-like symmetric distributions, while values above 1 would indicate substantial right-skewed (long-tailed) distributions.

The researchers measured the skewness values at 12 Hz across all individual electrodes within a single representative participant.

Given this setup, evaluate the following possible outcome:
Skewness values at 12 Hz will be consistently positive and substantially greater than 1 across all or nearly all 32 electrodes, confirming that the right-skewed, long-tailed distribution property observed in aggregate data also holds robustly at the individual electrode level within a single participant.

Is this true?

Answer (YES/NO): YES